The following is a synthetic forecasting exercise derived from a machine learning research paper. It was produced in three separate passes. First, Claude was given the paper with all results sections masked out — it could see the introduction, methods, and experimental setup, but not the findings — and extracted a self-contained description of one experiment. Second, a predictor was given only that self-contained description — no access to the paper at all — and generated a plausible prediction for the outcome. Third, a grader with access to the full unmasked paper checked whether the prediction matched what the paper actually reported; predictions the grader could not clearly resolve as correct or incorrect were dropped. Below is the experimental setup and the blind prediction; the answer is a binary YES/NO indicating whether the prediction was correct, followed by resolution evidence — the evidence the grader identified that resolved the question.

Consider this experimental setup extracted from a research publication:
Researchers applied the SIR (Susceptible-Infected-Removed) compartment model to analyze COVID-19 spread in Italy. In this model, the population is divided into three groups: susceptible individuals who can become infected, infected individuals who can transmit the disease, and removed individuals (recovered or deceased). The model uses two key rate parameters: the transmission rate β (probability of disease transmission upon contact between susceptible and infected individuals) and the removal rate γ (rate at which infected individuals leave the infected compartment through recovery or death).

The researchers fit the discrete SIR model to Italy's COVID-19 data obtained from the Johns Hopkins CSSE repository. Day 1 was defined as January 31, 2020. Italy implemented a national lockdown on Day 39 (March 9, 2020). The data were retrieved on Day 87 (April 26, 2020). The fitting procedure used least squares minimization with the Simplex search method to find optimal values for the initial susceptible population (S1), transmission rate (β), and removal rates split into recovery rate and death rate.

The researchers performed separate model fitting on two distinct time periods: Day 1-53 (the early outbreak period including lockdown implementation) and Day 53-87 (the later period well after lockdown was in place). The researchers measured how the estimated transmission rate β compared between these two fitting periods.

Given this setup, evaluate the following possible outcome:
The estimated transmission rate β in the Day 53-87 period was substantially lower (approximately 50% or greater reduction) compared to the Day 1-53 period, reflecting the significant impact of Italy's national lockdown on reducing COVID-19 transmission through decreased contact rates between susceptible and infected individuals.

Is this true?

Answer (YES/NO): YES